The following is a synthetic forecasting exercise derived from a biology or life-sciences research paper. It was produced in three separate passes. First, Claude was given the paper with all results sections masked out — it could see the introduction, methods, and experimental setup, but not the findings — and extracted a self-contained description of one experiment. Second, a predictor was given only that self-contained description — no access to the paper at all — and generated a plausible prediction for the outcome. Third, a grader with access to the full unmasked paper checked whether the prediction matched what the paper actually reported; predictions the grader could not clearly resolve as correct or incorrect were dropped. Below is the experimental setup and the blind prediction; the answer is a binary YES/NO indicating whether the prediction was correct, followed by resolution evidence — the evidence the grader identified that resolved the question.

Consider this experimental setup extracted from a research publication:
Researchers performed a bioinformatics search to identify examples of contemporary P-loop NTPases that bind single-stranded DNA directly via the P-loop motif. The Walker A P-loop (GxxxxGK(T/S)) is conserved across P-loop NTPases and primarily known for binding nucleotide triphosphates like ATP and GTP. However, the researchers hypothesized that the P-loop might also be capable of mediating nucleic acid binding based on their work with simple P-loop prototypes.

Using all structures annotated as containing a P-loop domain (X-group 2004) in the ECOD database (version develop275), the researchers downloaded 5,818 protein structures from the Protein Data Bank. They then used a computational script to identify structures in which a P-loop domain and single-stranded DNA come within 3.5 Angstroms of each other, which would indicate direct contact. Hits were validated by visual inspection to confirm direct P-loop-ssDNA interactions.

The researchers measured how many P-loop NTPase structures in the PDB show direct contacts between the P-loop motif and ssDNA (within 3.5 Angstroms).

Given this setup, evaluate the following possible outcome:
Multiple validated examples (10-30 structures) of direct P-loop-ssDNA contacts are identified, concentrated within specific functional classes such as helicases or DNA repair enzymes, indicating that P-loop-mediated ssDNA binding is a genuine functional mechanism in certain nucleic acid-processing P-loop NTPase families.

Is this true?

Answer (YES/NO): NO